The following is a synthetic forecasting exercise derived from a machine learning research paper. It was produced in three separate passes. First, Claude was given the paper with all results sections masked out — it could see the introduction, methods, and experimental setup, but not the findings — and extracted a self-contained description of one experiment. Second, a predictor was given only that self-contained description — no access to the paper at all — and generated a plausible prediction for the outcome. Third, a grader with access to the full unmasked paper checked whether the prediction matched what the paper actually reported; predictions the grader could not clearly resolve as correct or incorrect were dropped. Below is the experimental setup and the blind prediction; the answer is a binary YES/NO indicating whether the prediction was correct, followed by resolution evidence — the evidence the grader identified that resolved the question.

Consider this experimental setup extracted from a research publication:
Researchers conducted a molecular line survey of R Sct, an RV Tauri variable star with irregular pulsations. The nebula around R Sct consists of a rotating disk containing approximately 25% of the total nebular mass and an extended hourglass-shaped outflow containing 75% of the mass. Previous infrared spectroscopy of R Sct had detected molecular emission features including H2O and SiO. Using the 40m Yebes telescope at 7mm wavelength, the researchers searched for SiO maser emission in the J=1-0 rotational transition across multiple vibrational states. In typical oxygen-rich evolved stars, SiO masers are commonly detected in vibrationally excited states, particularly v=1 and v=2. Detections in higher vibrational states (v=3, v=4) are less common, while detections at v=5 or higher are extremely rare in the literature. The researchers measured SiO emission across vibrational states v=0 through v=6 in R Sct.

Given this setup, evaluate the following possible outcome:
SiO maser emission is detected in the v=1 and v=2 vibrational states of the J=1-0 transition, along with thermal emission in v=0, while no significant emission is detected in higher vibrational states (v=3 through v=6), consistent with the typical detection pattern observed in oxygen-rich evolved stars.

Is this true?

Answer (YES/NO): NO